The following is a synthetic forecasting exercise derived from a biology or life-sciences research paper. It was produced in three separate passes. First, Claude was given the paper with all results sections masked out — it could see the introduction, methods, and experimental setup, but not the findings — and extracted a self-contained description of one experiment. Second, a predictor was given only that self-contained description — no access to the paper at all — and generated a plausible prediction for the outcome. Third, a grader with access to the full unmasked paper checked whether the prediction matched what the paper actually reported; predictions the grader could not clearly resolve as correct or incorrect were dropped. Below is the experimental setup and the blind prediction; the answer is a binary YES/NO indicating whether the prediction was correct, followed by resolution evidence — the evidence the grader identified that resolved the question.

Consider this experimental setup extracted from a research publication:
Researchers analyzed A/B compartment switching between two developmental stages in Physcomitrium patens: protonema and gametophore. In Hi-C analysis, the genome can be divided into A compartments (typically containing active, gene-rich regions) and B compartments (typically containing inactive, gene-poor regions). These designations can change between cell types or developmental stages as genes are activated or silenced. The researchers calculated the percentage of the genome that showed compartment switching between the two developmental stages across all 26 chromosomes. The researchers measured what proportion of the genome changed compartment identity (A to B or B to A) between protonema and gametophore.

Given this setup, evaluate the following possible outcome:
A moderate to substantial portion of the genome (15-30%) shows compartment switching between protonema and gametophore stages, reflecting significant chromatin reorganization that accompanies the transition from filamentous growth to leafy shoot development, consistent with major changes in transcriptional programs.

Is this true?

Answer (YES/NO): YES